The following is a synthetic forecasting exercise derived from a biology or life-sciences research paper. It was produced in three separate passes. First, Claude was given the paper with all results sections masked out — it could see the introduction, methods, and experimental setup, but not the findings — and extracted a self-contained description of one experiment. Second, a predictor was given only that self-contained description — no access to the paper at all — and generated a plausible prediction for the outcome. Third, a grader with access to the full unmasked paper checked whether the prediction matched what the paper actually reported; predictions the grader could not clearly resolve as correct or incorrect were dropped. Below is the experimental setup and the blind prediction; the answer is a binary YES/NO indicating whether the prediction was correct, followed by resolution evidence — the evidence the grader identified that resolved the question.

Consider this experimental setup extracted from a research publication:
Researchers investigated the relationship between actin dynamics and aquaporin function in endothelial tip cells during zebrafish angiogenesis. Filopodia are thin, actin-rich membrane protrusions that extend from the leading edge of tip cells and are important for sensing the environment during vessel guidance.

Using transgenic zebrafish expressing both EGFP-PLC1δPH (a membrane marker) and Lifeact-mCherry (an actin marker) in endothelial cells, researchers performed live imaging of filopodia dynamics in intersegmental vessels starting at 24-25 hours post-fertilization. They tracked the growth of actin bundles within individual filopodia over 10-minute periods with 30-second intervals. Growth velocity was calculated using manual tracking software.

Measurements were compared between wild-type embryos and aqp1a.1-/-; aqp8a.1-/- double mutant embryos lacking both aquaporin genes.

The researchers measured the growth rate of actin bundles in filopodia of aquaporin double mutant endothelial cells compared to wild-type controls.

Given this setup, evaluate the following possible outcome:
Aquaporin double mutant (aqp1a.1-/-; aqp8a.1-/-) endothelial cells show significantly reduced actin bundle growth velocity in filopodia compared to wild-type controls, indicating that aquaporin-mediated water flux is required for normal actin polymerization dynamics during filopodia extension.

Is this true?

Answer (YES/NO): YES